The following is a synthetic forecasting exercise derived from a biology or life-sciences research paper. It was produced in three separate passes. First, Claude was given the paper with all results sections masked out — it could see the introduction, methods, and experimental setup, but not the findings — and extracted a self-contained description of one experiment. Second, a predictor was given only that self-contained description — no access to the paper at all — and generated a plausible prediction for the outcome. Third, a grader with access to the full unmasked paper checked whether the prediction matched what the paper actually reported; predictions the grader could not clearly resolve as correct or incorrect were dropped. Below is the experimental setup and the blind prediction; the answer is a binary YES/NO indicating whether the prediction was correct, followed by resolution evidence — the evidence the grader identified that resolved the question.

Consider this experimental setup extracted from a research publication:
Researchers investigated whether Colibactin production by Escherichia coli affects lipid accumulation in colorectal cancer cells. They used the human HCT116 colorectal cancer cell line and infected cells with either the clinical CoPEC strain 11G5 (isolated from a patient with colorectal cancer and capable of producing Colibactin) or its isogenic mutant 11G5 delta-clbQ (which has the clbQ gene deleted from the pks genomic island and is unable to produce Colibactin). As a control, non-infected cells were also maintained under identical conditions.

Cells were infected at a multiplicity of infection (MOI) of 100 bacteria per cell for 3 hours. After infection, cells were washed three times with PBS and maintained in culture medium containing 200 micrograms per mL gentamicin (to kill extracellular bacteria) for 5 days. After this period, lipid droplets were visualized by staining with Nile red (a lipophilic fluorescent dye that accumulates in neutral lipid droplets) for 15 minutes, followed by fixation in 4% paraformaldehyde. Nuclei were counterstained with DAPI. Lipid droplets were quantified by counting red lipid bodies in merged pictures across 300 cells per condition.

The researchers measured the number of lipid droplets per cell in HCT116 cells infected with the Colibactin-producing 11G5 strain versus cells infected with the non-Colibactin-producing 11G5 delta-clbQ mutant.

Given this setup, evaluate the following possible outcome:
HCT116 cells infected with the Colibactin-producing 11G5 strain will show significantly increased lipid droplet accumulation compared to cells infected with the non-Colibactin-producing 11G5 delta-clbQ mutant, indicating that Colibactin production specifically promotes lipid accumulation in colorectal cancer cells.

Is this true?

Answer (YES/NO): YES